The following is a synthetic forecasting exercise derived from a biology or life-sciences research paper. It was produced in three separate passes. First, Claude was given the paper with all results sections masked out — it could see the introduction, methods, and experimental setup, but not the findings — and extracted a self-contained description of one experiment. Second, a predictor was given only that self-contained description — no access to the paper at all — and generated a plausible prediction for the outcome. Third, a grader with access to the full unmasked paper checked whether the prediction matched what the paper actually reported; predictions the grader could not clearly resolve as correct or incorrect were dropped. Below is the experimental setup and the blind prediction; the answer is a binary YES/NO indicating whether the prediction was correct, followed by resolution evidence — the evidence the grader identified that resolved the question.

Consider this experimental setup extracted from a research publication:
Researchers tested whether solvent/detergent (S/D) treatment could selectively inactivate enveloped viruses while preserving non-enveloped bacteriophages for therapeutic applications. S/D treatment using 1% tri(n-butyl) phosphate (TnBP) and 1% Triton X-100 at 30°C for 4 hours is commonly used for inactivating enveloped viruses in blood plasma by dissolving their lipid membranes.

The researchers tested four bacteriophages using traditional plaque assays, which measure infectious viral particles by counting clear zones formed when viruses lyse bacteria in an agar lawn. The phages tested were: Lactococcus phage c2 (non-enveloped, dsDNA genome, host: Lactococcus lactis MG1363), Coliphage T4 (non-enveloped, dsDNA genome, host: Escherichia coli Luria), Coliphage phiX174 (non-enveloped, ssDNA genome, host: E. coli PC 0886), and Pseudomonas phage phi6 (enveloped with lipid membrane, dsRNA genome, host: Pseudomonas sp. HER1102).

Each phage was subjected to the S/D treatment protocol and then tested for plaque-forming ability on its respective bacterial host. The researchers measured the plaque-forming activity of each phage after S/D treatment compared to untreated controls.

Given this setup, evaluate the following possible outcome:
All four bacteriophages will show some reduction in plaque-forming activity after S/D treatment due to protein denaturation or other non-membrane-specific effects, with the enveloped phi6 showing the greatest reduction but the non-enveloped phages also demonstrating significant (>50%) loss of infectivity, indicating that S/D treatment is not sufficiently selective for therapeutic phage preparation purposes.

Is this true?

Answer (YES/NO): NO